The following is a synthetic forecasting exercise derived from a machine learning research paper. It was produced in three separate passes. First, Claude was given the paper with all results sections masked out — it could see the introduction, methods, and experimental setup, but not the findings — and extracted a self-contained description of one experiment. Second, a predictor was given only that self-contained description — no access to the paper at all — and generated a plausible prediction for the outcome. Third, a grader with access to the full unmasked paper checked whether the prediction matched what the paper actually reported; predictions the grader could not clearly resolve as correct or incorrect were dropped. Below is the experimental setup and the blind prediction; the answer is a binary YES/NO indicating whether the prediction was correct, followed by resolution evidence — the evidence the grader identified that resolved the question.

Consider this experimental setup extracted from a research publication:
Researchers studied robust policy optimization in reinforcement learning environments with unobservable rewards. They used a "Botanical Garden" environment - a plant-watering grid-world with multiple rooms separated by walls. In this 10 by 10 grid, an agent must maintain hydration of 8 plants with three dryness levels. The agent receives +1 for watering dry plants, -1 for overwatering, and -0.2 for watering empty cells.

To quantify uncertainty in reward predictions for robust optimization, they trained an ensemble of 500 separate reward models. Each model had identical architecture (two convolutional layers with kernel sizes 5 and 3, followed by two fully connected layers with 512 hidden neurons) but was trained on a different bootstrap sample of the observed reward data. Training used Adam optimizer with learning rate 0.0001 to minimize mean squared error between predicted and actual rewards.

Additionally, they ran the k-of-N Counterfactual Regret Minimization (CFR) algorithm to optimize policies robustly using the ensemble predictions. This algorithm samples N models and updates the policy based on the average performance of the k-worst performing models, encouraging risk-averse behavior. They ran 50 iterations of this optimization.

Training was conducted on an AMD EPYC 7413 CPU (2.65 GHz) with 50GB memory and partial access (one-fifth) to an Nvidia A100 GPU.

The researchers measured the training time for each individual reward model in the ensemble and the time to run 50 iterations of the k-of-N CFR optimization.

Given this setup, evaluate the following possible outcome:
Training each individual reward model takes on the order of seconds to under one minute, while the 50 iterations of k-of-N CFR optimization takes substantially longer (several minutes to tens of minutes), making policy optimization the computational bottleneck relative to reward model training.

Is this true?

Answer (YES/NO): NO